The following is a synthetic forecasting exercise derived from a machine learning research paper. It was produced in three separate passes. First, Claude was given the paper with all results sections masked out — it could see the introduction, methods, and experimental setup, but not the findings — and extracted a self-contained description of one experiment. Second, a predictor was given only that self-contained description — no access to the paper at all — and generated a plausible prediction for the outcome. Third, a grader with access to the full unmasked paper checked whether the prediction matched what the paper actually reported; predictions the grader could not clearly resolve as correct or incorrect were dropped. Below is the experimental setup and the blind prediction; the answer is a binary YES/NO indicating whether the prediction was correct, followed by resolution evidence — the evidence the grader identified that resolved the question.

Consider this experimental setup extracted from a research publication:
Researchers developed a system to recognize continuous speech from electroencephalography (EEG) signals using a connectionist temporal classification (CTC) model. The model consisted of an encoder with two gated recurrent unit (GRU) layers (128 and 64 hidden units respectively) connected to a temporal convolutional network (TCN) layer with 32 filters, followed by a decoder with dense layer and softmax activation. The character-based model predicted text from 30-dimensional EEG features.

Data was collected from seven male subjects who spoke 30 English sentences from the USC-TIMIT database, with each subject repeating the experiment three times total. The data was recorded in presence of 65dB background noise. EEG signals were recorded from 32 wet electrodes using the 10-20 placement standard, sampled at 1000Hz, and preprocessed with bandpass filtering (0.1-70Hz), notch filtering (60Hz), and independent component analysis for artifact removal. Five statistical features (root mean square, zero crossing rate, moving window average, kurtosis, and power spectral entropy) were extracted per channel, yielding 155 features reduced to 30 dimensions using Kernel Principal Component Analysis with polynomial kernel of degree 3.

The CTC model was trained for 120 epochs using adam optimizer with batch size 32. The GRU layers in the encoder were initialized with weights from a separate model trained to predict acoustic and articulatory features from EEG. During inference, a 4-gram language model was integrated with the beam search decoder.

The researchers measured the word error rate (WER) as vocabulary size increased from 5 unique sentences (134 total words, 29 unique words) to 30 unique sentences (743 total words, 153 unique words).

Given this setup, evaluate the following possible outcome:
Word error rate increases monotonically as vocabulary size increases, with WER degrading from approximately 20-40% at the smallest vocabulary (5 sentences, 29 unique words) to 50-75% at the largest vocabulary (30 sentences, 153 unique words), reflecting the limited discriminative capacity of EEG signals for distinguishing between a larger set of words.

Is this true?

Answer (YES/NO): NO